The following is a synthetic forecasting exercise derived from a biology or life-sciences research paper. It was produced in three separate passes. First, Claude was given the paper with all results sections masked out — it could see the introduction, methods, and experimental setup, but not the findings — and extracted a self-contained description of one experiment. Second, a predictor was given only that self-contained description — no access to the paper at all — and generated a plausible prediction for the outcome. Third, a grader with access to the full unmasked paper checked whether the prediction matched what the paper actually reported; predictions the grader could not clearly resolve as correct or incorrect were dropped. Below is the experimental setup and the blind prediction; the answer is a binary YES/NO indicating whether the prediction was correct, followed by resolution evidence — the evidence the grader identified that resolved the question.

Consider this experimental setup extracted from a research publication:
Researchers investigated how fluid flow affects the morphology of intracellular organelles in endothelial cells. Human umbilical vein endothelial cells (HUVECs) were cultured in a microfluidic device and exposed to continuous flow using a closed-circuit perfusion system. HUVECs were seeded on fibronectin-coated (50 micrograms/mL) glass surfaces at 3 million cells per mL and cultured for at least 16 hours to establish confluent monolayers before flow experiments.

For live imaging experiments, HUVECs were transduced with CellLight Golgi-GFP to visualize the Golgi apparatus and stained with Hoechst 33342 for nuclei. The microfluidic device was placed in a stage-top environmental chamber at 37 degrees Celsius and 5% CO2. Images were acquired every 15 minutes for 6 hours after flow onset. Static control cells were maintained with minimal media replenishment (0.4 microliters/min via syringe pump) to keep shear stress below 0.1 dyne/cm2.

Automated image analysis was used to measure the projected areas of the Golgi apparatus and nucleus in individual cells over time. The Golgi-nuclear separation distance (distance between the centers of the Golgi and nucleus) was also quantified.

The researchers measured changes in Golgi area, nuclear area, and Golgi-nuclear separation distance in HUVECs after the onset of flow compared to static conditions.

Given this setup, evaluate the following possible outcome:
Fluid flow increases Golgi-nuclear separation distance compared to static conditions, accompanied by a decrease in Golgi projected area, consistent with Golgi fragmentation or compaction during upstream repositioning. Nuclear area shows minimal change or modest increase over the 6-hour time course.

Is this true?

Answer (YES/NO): NO